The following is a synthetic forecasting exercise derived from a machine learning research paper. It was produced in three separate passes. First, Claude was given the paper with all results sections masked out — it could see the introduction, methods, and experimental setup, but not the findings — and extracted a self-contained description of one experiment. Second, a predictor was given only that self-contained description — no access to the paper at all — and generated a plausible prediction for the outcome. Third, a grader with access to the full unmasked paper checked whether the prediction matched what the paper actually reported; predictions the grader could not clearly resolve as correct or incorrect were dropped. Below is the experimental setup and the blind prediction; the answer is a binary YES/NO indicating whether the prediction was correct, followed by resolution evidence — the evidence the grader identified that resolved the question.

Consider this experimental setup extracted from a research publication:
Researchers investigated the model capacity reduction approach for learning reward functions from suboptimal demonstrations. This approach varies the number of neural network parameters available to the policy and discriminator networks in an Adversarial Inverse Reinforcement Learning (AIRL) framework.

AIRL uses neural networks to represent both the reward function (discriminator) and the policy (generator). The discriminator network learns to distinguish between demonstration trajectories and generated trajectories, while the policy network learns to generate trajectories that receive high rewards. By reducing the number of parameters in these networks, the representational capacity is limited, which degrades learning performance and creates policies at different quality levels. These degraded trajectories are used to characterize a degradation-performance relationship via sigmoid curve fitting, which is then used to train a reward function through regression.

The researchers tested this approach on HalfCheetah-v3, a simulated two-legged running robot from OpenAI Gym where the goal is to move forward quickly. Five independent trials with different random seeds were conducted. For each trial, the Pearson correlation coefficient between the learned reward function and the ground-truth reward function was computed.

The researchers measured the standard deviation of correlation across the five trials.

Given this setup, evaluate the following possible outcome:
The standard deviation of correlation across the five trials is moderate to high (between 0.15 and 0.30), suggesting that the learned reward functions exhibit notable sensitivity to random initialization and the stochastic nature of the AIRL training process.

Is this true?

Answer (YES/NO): NO